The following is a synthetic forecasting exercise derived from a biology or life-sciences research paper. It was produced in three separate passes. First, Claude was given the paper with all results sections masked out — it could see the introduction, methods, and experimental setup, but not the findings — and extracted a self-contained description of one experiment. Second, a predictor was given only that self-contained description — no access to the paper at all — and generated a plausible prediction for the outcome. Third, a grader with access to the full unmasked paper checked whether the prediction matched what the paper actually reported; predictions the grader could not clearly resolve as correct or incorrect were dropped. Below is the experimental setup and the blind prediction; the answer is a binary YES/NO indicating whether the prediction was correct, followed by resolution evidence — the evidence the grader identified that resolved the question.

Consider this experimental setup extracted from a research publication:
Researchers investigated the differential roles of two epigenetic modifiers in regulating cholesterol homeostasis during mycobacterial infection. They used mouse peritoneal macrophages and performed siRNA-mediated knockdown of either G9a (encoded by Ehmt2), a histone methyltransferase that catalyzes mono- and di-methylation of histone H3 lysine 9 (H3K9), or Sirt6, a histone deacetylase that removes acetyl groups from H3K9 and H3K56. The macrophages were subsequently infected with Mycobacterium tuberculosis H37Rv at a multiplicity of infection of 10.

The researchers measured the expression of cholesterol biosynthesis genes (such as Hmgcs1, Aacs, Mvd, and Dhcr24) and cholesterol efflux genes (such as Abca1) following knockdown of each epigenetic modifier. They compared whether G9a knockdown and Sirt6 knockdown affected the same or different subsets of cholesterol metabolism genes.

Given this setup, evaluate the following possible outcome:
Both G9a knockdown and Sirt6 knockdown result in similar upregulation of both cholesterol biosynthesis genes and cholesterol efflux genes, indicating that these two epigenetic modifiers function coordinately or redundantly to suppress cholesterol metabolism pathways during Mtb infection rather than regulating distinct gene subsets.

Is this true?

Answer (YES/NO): NO